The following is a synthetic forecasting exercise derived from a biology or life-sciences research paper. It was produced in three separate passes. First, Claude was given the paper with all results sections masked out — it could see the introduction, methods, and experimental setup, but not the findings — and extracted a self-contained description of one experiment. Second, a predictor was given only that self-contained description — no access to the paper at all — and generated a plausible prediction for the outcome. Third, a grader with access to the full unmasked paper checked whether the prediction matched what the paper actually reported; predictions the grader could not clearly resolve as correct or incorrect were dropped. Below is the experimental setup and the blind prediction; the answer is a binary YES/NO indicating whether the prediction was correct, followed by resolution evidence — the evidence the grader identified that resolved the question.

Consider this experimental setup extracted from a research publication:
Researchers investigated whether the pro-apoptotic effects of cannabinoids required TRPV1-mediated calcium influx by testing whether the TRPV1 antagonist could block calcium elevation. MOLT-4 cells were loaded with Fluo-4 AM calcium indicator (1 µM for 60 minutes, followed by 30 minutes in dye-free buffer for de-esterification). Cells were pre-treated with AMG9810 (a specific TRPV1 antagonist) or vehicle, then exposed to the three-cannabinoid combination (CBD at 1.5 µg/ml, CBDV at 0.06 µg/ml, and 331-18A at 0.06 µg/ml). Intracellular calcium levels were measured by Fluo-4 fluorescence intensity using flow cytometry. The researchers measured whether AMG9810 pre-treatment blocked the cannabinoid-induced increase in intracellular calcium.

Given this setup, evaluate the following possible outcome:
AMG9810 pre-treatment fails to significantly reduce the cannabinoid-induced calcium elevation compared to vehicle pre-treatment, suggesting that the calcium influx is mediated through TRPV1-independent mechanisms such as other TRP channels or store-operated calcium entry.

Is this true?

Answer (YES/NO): NO